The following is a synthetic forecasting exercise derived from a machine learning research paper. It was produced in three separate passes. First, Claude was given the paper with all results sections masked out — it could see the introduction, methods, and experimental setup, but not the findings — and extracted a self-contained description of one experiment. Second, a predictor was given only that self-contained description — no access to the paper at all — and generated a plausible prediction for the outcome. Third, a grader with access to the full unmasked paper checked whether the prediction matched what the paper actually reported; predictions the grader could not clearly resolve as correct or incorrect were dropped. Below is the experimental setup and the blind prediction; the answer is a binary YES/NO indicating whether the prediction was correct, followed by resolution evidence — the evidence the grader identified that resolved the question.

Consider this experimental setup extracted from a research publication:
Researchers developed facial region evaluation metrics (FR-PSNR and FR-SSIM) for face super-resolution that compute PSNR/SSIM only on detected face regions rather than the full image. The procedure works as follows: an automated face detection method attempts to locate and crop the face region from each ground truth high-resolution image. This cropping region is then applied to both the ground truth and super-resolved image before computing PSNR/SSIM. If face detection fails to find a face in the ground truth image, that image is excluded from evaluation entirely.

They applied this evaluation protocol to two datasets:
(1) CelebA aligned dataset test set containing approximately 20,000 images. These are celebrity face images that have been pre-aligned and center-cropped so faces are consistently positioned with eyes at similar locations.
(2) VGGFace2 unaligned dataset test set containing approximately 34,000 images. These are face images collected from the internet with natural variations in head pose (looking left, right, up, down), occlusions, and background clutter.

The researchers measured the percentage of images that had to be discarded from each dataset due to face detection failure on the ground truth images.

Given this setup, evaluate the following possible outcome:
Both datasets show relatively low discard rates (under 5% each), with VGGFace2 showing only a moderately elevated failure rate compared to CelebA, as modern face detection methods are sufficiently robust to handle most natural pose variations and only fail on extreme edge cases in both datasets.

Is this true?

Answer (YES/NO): NO